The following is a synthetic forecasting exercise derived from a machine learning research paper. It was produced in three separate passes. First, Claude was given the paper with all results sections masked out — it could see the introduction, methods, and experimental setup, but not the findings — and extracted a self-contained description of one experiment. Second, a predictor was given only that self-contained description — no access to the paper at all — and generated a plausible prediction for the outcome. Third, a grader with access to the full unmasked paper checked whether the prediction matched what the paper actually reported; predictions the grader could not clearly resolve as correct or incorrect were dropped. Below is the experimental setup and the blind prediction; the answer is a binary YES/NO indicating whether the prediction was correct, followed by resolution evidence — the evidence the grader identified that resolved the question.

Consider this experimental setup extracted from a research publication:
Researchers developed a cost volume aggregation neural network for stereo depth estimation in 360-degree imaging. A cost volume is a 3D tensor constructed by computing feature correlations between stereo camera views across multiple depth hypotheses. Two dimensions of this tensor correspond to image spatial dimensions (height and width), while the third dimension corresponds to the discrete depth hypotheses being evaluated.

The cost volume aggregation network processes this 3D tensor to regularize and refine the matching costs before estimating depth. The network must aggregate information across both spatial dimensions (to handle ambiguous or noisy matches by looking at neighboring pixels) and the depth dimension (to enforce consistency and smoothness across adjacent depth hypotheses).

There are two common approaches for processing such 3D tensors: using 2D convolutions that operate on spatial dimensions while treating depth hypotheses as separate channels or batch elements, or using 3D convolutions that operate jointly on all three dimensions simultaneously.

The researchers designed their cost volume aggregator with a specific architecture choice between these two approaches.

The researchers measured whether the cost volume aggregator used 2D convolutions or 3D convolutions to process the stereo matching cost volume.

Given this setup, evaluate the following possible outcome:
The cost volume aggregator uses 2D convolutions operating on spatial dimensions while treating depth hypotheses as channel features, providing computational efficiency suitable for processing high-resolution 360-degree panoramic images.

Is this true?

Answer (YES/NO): NO